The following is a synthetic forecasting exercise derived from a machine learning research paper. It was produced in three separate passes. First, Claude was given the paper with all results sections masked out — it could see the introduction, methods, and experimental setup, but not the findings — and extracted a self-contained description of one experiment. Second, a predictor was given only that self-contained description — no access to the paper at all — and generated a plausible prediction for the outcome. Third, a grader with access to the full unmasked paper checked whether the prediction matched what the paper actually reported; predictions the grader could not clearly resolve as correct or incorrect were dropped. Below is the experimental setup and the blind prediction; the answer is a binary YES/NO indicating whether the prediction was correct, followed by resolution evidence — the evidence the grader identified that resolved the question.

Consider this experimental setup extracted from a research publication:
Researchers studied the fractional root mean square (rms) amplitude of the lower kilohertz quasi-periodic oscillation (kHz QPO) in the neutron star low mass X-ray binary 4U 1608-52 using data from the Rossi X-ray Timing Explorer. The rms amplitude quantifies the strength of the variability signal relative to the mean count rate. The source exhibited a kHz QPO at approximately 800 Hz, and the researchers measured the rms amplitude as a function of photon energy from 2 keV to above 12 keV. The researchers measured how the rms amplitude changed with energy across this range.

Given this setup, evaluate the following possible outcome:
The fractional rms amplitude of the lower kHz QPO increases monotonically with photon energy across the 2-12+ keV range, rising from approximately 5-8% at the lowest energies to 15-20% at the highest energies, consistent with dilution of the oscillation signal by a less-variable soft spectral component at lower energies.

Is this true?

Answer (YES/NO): NO